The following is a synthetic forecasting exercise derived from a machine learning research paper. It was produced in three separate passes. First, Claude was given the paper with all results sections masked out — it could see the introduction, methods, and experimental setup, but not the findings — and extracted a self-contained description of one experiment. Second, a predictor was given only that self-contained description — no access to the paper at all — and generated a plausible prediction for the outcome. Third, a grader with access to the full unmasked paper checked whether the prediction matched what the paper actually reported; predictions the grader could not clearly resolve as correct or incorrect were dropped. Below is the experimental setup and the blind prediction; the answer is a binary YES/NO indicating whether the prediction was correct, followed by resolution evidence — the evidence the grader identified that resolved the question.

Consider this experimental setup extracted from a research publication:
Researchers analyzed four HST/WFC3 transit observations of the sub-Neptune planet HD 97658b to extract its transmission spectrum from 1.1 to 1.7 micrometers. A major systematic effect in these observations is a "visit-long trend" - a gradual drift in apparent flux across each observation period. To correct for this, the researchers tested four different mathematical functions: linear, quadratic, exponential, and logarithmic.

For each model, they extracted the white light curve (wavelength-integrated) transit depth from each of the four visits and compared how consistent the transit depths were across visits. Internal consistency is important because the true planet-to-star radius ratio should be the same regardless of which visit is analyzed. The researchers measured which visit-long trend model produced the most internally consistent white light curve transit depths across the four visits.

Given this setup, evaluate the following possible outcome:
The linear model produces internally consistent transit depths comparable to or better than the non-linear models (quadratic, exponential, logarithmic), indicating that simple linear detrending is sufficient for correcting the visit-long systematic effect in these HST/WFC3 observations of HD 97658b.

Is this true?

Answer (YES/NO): NO